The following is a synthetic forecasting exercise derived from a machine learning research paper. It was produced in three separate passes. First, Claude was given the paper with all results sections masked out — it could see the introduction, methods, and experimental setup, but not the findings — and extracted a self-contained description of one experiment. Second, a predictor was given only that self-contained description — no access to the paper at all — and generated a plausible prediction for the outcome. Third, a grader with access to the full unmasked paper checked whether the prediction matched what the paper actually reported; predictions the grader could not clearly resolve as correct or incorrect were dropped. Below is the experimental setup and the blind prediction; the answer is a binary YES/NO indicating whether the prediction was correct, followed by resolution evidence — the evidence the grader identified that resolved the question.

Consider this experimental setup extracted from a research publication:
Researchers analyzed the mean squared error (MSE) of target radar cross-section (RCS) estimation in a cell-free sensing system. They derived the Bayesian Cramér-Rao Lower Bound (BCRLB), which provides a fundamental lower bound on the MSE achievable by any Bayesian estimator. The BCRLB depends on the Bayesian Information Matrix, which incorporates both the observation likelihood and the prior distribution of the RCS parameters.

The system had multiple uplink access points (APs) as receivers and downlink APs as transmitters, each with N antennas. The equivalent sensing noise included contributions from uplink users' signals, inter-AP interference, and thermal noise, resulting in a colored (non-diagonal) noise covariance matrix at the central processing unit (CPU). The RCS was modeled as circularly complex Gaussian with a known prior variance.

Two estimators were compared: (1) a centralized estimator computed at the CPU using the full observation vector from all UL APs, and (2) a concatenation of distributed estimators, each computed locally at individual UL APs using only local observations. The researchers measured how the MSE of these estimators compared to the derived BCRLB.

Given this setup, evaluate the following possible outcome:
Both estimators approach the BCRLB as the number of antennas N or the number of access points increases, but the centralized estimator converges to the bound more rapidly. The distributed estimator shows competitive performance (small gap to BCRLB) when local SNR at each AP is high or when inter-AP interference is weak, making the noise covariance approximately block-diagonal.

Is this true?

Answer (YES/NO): NO